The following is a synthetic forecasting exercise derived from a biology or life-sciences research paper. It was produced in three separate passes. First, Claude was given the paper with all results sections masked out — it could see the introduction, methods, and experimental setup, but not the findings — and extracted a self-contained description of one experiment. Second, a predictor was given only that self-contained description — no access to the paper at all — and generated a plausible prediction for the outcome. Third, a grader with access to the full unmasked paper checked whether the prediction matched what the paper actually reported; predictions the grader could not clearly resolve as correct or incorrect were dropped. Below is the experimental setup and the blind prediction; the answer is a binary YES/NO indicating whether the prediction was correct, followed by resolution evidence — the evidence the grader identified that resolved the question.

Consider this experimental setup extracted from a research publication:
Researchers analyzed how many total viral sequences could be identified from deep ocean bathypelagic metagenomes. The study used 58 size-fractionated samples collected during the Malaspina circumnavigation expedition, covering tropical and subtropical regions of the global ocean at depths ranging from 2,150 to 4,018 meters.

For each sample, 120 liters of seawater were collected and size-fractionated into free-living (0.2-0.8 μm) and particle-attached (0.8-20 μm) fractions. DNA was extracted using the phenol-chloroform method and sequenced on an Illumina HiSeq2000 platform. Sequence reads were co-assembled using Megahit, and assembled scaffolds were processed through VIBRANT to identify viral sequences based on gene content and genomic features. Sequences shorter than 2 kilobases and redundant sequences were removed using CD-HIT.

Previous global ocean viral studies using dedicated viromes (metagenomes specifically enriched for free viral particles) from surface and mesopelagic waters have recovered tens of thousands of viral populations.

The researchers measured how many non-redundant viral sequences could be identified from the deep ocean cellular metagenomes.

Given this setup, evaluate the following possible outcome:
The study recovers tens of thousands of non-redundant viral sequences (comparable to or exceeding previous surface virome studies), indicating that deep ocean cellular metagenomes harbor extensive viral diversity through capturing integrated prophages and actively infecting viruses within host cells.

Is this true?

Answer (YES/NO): NO